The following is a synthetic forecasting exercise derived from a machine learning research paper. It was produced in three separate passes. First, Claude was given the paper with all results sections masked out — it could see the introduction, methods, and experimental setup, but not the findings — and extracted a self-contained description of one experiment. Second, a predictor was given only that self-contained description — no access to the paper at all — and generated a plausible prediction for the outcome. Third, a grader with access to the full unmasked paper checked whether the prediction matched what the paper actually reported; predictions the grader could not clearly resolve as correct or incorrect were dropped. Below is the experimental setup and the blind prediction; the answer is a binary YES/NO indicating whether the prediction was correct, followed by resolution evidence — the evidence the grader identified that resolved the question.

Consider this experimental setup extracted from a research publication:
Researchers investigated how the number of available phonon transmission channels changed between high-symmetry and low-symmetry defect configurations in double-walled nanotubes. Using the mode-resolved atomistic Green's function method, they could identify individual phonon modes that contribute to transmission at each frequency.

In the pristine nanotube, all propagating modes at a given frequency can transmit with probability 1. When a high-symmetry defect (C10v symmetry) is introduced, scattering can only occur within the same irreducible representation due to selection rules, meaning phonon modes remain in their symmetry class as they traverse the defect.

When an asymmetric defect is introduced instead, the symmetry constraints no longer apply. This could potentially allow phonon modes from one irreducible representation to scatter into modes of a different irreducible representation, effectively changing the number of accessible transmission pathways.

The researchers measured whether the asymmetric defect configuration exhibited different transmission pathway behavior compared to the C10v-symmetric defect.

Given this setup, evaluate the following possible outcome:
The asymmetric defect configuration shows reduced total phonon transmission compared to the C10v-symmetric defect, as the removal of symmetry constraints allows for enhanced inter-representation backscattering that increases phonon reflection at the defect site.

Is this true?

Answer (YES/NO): NO